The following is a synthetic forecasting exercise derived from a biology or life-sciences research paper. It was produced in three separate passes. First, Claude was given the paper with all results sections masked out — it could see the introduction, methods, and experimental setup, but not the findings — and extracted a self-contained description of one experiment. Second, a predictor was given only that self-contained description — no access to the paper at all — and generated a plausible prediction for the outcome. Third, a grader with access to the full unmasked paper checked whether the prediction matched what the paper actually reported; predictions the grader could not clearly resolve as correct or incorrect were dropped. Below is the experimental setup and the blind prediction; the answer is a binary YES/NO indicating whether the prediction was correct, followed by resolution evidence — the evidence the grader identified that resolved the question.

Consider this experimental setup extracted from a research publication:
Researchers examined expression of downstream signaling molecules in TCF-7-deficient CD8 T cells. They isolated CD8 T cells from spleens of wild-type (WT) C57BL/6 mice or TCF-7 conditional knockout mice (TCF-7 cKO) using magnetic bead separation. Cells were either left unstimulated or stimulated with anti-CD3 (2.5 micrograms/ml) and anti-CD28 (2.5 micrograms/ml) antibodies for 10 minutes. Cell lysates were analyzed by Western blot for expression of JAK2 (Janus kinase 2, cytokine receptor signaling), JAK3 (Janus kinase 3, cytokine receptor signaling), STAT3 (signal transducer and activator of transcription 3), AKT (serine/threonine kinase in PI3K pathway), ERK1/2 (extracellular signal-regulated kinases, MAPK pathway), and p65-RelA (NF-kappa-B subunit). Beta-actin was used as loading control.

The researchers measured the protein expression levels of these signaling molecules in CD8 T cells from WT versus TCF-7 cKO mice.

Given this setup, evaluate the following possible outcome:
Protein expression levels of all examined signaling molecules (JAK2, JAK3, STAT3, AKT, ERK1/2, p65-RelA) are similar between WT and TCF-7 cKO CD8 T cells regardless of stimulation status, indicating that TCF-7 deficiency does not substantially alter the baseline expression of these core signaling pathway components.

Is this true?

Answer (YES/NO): NO